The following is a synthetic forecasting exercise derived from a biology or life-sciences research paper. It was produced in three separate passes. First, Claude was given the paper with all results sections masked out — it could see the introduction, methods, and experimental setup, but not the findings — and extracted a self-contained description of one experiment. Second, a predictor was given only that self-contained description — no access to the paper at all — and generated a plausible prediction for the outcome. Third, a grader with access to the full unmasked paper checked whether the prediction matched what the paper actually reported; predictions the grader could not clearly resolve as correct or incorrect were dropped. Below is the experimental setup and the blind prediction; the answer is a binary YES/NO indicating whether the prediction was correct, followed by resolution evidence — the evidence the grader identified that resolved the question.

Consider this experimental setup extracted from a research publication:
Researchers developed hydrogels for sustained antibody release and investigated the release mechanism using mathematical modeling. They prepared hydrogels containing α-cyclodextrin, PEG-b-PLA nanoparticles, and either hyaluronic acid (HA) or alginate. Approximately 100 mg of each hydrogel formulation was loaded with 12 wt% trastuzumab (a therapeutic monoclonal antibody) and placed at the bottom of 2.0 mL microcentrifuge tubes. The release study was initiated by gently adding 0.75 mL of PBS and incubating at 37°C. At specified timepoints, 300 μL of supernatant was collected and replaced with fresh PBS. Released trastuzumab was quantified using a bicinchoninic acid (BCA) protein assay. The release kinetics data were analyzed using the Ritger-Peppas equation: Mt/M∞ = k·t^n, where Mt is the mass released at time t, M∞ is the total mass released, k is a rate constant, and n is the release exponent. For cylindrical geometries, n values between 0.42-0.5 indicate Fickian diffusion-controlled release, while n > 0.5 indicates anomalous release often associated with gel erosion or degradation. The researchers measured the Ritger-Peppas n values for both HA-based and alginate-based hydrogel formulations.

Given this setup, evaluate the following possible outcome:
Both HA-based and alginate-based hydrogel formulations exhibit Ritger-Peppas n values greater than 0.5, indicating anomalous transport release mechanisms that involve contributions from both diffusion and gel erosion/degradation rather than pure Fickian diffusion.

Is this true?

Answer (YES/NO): YES